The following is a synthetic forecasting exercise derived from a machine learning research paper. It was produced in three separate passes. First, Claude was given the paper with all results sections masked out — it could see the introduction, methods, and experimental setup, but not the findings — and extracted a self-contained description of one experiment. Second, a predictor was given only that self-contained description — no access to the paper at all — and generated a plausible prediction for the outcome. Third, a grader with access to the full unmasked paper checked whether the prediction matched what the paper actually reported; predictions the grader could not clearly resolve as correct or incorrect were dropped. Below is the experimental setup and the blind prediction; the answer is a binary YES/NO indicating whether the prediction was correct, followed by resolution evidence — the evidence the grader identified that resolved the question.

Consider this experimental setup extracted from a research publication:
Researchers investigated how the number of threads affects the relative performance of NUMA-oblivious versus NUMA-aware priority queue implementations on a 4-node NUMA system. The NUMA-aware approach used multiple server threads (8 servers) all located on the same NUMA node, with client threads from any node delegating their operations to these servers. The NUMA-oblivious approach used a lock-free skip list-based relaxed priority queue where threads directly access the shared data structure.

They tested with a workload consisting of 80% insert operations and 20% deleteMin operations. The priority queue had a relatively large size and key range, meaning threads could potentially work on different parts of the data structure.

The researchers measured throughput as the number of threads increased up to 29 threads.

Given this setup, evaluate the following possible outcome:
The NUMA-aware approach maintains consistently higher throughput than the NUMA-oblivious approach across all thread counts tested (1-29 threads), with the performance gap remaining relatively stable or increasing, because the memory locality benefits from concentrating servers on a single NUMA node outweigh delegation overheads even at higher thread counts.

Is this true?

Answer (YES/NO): NO